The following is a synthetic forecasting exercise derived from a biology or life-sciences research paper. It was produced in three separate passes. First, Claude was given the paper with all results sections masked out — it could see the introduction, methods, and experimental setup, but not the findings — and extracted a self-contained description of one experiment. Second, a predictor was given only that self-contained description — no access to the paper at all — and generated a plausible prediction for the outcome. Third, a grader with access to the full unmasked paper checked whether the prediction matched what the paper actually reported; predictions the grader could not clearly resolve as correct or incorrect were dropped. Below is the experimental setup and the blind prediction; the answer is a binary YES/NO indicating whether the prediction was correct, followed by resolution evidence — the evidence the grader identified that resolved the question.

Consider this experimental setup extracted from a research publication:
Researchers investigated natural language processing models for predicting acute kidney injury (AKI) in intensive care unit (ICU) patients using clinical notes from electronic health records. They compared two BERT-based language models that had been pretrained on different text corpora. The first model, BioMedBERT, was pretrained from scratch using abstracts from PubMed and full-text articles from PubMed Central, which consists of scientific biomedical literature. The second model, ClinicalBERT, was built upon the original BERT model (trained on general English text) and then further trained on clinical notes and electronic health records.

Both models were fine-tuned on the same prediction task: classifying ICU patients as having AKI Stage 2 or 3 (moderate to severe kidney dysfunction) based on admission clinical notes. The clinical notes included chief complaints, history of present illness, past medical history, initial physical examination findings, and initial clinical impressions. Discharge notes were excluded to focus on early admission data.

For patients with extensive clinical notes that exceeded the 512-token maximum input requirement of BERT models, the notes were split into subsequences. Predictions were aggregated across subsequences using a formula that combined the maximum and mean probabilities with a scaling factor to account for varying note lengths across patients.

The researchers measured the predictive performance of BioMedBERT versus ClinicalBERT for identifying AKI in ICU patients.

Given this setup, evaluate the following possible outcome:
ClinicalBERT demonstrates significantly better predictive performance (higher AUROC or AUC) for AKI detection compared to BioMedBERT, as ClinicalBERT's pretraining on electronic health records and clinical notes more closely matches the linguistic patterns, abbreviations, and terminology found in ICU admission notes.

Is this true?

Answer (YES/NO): NO